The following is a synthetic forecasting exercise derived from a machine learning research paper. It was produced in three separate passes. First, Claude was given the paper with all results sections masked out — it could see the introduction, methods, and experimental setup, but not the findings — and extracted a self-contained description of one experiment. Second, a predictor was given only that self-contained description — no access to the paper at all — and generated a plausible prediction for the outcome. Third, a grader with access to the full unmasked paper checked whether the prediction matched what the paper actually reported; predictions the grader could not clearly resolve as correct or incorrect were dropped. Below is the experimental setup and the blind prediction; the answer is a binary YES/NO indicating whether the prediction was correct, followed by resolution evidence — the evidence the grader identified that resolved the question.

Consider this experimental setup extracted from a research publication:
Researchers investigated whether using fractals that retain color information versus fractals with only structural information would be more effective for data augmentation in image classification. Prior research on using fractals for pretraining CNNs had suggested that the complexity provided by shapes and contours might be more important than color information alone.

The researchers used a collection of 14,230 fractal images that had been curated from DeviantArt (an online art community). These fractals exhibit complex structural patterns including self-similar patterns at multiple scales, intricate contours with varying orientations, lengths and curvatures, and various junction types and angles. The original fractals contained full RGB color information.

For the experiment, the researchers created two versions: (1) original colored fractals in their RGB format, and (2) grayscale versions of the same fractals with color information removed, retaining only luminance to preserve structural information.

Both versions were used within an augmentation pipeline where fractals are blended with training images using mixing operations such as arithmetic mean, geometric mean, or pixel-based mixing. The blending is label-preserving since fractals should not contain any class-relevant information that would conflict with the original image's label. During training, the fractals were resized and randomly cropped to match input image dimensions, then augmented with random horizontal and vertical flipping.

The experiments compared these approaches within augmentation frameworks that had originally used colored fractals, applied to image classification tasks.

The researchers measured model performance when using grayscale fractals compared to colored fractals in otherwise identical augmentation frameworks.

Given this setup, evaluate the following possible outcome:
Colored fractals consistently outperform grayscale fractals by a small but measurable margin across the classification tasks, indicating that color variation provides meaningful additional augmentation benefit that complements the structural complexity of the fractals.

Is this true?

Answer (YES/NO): NO